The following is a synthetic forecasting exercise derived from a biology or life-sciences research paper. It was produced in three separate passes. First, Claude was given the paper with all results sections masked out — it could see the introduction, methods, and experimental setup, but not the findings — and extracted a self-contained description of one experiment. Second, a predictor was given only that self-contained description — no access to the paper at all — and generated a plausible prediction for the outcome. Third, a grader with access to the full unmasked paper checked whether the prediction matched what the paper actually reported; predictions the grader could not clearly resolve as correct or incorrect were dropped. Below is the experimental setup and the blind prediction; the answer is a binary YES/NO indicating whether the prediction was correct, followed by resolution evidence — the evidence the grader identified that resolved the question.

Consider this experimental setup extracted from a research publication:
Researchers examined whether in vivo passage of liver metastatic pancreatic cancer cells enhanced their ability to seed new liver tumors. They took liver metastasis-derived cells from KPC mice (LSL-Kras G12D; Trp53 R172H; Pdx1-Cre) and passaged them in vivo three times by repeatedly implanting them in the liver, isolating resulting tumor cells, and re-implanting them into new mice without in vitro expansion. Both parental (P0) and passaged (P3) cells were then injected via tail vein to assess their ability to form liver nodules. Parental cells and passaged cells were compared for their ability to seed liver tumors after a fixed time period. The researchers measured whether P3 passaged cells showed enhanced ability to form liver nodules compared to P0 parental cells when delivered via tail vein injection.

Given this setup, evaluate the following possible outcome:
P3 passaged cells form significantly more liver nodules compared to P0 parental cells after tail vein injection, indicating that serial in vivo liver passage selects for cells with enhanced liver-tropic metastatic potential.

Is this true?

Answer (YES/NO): YES